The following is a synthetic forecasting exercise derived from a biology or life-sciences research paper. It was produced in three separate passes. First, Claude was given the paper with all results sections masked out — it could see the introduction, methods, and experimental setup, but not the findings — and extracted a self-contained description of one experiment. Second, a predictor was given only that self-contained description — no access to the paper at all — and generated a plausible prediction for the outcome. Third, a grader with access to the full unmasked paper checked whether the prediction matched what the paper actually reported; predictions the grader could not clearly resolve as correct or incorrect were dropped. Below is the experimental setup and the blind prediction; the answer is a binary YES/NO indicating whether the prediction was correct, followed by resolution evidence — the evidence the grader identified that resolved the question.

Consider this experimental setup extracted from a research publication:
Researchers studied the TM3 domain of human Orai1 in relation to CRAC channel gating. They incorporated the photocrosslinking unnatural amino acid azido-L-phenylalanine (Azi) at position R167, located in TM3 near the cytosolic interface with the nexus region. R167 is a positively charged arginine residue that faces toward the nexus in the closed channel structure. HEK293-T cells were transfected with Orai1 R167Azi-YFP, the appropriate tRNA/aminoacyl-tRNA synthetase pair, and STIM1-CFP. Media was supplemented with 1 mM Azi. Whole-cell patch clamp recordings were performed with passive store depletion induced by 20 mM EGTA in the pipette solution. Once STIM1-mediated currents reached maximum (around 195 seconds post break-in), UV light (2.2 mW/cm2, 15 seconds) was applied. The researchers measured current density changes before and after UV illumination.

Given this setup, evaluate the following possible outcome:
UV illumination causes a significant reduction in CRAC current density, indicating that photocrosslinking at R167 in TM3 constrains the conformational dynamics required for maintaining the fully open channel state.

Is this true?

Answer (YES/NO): YES